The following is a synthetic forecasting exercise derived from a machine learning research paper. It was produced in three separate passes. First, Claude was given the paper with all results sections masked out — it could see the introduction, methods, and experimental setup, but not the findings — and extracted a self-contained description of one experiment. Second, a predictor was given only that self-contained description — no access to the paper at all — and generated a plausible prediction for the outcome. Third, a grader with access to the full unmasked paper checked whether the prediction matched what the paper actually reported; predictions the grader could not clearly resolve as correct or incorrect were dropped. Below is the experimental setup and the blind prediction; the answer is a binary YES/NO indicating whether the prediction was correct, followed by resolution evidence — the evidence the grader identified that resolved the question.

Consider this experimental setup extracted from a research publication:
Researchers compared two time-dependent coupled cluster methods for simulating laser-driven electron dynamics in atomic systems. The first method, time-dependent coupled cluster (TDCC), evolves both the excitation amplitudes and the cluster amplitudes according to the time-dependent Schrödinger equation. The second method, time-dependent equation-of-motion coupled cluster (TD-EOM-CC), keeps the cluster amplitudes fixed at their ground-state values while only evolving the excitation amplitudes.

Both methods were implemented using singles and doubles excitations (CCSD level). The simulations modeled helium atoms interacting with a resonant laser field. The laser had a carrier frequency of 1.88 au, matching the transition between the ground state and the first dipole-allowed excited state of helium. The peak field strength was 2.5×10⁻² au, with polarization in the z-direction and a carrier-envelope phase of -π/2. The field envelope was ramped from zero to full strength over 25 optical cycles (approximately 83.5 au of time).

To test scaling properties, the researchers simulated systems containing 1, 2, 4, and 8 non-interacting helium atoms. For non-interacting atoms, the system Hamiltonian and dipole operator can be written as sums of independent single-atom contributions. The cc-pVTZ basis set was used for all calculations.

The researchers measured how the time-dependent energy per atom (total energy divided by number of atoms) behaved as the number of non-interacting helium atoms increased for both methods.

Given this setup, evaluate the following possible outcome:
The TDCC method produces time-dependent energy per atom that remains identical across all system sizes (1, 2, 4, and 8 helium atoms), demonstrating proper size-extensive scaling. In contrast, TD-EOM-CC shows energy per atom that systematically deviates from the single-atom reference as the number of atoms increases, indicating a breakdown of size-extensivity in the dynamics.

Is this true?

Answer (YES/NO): NO